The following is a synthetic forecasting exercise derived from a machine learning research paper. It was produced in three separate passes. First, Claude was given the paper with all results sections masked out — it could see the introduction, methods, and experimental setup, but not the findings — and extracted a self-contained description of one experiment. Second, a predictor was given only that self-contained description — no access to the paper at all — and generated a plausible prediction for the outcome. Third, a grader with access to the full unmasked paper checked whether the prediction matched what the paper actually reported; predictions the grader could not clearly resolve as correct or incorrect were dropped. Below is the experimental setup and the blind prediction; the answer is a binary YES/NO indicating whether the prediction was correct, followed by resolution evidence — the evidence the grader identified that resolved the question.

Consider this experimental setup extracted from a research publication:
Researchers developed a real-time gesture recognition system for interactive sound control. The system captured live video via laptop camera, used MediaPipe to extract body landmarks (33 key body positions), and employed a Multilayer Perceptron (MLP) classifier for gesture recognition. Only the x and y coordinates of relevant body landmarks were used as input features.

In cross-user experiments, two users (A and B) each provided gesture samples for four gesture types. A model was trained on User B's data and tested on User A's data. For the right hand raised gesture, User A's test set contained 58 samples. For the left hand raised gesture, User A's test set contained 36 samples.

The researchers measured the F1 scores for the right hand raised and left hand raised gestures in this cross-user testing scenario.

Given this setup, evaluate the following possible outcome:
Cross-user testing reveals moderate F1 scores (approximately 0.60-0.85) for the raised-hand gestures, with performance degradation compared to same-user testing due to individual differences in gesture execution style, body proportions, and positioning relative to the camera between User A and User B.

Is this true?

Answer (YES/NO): YES